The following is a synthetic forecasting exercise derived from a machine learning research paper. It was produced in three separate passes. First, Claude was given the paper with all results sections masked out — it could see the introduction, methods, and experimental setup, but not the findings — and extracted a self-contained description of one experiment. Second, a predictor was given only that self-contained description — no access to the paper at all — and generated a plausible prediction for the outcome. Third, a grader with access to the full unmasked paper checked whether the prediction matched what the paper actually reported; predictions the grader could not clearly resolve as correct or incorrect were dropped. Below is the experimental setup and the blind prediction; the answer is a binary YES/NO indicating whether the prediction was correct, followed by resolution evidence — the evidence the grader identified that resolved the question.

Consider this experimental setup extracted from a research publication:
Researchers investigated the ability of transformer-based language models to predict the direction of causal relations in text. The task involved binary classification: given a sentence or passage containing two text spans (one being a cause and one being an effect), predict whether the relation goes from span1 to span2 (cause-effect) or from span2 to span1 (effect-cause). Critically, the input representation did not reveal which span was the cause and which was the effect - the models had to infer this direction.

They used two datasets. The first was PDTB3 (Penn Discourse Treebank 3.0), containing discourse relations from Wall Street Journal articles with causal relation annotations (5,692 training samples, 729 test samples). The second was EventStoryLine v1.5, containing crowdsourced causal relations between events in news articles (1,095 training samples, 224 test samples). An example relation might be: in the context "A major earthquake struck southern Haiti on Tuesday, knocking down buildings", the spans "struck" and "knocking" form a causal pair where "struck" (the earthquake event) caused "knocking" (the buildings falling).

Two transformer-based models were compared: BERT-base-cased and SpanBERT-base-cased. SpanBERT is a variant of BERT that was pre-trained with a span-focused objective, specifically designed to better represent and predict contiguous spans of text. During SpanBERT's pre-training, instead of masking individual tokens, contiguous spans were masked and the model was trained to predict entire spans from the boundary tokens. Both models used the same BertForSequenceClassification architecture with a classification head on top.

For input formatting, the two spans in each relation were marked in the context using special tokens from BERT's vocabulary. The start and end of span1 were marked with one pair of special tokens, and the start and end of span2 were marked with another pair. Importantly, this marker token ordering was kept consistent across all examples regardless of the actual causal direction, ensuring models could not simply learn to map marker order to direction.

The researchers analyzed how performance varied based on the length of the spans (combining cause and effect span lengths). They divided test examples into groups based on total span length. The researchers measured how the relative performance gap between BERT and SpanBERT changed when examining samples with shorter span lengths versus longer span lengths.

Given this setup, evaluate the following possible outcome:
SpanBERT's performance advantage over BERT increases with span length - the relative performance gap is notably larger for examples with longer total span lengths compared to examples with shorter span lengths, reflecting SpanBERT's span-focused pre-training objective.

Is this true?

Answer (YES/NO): YES